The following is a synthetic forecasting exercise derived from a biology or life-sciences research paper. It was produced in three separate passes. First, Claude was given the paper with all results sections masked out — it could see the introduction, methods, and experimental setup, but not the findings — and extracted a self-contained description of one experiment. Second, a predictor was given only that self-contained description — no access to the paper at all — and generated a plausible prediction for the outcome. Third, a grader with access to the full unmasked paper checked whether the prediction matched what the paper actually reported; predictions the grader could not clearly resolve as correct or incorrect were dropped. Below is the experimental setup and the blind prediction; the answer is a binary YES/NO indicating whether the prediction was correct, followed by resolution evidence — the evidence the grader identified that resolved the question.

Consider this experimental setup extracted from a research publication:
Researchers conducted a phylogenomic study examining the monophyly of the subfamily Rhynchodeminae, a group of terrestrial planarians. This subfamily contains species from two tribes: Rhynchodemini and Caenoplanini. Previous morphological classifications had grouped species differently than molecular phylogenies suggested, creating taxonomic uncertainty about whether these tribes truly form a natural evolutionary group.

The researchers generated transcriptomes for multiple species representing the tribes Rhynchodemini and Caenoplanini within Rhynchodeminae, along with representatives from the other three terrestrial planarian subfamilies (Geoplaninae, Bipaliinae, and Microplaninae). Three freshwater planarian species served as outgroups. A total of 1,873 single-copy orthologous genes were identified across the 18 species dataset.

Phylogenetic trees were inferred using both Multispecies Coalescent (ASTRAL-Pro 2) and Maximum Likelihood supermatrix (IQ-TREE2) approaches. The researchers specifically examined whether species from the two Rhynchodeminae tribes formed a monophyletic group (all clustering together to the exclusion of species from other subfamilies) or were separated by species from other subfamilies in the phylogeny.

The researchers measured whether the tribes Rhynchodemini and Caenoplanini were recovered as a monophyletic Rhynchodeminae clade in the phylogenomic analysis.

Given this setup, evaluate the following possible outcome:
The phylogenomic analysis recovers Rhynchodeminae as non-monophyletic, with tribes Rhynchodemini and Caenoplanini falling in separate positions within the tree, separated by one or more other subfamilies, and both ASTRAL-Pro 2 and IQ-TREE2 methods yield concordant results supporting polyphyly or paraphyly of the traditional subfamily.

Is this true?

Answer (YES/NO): NO